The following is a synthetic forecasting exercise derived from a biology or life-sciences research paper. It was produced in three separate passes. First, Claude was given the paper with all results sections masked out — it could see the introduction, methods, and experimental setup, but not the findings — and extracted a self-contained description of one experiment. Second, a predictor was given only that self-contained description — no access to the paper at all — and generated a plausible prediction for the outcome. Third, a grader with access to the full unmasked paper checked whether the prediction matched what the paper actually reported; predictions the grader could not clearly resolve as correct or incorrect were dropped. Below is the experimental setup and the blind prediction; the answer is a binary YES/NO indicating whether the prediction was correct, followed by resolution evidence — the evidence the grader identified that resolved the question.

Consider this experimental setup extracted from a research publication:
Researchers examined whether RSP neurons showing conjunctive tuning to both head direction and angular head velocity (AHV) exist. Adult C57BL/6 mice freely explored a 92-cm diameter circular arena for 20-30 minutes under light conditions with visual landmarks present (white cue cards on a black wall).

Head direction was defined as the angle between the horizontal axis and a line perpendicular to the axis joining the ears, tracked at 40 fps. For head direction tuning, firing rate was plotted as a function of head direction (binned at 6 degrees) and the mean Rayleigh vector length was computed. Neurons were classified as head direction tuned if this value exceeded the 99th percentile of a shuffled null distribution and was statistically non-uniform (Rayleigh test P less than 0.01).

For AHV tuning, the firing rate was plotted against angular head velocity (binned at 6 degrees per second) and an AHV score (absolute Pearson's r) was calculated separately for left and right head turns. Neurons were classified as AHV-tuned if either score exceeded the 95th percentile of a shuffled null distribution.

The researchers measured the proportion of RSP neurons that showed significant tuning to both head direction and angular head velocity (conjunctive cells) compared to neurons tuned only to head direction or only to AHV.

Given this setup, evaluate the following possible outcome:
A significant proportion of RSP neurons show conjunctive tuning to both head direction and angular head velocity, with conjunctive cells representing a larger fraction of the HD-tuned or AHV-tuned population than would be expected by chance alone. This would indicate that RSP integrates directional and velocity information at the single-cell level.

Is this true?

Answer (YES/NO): NO